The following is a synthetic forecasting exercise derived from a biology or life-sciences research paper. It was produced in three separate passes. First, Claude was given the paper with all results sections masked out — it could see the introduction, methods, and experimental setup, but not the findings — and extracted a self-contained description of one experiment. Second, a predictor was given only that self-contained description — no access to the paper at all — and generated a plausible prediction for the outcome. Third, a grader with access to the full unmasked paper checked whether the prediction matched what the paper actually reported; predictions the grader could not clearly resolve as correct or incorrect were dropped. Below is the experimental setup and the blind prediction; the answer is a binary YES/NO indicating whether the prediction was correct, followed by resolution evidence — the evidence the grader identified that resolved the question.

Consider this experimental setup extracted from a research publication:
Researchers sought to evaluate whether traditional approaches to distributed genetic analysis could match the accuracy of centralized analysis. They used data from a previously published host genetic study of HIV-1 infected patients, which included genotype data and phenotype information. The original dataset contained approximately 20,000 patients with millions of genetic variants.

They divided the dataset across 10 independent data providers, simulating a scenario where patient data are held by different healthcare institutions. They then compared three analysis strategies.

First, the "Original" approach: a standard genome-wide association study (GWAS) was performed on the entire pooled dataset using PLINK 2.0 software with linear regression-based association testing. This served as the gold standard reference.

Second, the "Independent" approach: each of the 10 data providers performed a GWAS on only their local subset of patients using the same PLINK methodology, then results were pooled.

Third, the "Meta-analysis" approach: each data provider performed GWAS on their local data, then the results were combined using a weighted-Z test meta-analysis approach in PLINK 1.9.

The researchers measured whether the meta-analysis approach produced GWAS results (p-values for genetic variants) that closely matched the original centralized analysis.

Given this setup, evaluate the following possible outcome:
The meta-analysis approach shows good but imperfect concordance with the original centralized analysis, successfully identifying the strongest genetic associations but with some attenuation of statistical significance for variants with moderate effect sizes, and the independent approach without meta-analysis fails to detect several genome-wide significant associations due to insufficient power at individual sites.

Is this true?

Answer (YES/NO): NO